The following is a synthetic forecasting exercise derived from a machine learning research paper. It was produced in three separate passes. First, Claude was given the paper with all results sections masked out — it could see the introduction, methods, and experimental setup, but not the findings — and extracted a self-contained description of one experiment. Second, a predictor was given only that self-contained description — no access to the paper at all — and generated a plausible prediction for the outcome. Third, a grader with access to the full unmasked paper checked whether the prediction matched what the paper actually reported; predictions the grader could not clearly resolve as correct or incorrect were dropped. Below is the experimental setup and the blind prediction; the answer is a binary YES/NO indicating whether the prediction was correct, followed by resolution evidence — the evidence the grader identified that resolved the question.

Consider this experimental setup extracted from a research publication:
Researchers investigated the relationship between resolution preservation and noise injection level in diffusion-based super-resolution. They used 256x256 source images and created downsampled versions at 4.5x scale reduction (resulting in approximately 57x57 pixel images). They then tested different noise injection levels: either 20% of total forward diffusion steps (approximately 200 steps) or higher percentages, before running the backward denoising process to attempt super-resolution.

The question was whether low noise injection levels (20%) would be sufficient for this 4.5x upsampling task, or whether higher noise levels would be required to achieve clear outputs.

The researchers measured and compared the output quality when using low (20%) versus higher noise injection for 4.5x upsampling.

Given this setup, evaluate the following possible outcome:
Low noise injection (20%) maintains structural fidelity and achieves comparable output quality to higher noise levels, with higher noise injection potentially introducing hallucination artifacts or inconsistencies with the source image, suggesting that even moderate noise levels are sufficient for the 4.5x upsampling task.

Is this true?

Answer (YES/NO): NO